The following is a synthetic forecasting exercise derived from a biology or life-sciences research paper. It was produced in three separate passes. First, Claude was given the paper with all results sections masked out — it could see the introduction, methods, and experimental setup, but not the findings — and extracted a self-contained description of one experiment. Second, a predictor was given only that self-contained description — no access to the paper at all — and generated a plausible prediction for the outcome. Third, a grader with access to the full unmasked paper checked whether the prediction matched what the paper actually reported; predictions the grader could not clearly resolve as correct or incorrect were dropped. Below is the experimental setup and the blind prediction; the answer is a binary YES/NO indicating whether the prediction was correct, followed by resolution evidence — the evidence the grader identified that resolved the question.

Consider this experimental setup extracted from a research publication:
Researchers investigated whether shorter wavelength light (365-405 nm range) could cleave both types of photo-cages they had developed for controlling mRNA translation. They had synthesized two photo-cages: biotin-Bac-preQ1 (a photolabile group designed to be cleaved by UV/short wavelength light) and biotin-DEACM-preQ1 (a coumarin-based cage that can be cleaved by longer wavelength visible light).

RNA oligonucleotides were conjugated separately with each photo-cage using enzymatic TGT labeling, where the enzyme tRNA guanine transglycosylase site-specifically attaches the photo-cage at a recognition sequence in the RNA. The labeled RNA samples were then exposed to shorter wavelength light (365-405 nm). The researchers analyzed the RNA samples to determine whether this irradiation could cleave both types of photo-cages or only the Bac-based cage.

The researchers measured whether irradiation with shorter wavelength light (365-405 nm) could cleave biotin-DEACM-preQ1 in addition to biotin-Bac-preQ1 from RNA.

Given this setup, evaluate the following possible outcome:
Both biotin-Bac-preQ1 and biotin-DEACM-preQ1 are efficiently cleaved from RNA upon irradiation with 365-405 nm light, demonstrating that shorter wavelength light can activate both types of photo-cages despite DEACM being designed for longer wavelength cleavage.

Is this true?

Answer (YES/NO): YES